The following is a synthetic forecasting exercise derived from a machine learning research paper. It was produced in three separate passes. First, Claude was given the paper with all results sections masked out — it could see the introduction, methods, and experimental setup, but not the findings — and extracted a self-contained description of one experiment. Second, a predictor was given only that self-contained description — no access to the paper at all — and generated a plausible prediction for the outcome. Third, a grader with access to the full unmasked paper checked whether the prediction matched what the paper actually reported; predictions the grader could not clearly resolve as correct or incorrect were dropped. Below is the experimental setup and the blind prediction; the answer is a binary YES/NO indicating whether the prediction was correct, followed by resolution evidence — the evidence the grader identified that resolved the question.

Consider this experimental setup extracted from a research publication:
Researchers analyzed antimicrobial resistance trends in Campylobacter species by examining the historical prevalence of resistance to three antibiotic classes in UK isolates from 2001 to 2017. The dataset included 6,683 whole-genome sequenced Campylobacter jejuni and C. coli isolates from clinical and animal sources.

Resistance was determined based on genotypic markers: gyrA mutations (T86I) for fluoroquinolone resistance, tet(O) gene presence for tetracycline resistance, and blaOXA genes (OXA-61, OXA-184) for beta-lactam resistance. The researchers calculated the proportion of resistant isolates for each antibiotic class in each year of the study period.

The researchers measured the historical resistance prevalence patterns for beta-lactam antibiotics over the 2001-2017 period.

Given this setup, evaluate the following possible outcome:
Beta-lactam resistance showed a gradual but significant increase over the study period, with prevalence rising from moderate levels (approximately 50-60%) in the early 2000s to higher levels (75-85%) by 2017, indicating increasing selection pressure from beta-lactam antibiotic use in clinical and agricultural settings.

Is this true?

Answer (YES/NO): NO